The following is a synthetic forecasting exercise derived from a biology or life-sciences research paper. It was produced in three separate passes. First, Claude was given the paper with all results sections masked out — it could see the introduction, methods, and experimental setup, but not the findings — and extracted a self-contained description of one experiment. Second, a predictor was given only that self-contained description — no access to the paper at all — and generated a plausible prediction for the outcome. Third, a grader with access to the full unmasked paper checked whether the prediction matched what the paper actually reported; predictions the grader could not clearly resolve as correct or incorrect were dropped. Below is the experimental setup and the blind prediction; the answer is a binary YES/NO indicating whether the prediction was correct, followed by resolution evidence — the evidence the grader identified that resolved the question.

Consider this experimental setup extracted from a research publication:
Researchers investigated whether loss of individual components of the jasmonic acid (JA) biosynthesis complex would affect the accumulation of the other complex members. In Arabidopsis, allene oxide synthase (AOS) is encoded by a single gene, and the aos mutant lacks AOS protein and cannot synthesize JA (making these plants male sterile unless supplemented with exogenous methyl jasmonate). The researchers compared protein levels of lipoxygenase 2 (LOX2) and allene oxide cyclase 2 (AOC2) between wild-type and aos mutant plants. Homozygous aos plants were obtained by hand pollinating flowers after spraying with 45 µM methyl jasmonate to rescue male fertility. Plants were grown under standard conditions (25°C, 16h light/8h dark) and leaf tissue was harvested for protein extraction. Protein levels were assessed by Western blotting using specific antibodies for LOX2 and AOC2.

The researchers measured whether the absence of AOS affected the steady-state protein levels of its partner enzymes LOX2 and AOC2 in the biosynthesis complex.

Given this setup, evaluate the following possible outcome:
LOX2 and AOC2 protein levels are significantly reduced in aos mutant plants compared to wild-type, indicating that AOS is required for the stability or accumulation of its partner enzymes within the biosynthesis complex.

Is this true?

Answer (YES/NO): YES